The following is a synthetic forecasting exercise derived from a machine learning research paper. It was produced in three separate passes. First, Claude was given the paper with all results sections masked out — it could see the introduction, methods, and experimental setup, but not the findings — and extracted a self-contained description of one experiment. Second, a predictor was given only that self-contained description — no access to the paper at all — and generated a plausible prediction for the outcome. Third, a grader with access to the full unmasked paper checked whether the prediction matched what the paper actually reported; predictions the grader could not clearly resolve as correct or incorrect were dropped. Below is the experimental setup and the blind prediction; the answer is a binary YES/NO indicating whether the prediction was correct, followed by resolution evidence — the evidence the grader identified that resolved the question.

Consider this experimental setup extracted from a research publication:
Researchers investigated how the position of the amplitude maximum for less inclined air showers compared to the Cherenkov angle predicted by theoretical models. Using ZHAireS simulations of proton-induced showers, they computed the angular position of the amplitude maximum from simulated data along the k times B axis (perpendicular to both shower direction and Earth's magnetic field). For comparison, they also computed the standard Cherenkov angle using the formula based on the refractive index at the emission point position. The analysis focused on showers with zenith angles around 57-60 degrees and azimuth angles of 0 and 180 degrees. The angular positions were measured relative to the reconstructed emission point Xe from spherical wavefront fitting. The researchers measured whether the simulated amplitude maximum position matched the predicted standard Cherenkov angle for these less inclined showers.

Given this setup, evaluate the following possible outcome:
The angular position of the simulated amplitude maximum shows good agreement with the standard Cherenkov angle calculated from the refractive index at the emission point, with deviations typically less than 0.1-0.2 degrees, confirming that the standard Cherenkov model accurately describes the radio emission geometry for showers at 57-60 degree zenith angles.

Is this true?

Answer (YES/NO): NO